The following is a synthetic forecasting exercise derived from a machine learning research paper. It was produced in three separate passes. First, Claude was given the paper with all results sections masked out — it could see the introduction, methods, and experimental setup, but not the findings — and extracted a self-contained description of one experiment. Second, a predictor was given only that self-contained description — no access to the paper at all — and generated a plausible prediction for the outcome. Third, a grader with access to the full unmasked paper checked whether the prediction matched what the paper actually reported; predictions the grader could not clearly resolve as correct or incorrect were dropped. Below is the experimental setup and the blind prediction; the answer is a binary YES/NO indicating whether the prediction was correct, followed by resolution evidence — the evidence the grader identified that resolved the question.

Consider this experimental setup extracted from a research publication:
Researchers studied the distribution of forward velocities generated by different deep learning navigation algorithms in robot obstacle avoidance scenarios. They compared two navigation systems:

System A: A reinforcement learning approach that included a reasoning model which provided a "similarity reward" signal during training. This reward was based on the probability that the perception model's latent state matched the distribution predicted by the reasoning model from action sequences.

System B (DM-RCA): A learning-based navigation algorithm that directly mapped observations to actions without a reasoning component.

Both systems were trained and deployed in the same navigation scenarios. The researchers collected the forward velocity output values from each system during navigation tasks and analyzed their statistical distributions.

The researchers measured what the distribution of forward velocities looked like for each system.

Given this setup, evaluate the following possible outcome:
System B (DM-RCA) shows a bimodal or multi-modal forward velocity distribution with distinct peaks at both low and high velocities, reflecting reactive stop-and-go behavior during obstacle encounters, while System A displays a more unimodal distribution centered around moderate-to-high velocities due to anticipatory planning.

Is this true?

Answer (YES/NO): NO